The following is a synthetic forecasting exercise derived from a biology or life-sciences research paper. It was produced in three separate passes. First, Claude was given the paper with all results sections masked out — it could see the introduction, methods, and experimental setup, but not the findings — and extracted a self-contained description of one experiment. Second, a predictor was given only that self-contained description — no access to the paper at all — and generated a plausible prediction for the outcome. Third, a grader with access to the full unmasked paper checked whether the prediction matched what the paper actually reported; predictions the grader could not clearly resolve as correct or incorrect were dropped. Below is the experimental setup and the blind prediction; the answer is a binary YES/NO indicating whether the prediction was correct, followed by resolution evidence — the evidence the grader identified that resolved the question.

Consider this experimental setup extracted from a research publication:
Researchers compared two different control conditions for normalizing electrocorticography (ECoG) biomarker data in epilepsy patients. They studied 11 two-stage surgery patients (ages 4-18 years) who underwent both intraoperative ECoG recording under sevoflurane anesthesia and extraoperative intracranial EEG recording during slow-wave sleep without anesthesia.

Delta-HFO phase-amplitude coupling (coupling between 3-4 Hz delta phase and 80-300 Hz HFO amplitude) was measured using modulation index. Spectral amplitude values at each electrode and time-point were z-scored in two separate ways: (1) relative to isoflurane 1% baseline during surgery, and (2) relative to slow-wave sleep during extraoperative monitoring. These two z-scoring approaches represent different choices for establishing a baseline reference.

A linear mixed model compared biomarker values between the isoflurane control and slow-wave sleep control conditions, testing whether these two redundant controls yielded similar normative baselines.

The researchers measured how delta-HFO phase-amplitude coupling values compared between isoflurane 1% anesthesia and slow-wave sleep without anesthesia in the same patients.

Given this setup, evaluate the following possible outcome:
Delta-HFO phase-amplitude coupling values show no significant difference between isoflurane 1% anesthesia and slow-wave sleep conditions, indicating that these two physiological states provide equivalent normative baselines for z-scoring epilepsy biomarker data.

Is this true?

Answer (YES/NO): YES